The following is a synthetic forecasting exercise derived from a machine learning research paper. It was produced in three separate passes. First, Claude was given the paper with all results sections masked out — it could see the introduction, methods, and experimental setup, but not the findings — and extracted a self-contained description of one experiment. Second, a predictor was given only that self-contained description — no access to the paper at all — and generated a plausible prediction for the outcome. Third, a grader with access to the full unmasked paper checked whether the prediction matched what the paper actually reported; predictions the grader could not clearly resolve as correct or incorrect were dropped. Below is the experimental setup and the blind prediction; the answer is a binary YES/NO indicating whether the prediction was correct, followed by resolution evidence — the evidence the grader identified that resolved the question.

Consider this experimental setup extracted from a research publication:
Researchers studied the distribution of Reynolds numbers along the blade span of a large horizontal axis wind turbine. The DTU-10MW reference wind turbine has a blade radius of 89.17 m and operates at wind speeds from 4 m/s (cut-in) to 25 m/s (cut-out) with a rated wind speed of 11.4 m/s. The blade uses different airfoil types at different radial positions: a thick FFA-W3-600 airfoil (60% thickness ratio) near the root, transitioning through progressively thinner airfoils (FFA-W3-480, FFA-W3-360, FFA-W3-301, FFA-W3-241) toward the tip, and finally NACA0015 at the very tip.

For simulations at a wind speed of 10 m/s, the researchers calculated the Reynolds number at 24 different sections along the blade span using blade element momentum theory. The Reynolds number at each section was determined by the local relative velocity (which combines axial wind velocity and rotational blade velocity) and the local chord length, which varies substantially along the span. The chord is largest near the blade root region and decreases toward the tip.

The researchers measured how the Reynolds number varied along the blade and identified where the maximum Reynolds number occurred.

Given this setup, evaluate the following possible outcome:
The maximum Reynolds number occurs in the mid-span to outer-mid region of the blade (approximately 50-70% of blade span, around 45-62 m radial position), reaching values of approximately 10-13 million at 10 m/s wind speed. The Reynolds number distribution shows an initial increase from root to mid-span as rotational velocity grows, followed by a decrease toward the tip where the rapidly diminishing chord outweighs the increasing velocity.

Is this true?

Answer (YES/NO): NO